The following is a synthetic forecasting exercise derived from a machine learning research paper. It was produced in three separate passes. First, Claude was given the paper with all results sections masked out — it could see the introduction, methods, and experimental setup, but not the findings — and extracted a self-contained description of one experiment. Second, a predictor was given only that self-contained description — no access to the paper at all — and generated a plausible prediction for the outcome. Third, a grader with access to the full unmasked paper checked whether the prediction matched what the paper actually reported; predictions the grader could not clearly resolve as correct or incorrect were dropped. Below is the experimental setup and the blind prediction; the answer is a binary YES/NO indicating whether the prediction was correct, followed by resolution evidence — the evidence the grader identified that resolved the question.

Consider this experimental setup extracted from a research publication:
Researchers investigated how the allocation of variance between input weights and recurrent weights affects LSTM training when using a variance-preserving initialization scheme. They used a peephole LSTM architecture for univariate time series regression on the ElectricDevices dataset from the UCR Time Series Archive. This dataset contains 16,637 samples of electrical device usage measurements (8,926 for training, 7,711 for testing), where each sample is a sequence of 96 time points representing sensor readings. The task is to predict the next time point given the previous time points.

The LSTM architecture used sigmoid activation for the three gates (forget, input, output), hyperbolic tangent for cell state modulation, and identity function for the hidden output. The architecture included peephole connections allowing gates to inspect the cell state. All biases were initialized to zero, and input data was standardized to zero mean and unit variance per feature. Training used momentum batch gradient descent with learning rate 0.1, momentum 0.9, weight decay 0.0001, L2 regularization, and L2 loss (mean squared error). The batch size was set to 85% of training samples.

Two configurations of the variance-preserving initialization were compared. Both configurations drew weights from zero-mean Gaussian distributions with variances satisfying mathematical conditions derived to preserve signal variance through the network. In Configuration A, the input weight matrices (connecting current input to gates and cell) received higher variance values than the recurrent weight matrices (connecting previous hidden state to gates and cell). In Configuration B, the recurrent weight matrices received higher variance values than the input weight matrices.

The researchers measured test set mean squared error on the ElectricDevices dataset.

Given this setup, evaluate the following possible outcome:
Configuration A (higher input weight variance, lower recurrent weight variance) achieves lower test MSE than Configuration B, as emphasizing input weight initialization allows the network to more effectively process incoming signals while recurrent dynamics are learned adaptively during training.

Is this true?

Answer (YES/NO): NO